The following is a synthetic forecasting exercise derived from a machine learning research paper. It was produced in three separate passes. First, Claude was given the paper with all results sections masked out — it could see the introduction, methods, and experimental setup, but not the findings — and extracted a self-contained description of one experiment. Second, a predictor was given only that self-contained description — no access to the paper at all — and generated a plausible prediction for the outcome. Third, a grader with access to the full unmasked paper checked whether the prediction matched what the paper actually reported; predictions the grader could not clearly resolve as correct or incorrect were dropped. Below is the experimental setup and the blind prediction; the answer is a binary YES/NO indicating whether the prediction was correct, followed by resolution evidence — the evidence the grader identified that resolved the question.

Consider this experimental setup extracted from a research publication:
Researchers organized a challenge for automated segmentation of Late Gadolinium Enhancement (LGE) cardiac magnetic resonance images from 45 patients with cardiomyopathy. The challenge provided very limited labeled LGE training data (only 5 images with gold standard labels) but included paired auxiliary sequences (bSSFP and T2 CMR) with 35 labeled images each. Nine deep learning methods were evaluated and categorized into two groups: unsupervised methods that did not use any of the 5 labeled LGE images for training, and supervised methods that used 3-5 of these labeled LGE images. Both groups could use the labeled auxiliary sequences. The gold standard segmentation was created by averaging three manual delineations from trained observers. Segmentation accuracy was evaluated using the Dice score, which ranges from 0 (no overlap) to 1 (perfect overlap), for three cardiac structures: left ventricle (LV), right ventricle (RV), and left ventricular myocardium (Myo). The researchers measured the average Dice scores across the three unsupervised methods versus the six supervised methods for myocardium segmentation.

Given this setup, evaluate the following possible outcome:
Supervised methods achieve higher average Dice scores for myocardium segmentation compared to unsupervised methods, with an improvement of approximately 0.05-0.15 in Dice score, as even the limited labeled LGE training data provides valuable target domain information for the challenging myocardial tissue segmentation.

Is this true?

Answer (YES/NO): NO